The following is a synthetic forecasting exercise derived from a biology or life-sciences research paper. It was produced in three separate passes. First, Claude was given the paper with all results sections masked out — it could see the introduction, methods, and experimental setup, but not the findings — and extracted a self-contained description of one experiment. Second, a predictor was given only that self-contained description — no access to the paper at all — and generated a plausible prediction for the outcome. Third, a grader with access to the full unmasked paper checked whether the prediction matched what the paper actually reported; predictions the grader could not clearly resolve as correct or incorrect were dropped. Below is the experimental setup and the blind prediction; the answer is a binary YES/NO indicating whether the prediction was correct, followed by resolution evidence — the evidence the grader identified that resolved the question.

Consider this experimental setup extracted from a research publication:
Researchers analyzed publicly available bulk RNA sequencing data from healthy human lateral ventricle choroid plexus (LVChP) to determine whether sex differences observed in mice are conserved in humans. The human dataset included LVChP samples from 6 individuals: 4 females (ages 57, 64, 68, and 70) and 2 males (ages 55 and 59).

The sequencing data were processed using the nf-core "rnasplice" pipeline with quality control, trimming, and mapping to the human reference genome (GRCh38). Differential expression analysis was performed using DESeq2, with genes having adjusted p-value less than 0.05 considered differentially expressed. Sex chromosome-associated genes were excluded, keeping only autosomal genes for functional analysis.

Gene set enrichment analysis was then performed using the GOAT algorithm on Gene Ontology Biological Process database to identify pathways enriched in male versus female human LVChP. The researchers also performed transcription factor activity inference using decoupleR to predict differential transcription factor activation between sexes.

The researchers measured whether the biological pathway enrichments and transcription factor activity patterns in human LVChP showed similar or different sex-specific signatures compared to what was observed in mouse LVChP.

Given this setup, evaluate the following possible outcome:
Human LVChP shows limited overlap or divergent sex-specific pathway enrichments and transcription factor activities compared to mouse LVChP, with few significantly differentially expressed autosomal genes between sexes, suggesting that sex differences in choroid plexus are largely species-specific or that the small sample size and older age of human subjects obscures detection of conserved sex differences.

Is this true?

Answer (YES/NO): NO